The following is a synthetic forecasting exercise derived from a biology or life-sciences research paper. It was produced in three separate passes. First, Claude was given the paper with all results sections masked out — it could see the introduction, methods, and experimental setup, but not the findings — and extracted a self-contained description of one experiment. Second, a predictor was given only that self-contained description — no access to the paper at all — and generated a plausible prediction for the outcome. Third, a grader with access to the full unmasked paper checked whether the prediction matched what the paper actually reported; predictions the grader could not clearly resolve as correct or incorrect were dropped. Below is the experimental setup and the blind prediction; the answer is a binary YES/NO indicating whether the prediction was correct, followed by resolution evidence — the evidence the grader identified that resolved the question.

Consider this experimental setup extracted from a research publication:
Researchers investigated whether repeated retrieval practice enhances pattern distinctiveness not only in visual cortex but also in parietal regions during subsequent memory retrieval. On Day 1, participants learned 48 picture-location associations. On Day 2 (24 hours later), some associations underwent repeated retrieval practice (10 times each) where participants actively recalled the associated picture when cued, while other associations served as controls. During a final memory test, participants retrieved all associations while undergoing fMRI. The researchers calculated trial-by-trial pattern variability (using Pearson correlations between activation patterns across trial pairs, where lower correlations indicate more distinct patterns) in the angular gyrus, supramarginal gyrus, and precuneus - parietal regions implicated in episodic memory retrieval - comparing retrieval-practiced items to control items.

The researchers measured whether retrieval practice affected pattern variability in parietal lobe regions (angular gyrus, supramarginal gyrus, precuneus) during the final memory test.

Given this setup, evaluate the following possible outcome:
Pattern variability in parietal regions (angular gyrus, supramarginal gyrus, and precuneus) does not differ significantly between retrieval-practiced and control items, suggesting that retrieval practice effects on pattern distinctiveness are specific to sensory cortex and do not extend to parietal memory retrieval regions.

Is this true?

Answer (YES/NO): NO